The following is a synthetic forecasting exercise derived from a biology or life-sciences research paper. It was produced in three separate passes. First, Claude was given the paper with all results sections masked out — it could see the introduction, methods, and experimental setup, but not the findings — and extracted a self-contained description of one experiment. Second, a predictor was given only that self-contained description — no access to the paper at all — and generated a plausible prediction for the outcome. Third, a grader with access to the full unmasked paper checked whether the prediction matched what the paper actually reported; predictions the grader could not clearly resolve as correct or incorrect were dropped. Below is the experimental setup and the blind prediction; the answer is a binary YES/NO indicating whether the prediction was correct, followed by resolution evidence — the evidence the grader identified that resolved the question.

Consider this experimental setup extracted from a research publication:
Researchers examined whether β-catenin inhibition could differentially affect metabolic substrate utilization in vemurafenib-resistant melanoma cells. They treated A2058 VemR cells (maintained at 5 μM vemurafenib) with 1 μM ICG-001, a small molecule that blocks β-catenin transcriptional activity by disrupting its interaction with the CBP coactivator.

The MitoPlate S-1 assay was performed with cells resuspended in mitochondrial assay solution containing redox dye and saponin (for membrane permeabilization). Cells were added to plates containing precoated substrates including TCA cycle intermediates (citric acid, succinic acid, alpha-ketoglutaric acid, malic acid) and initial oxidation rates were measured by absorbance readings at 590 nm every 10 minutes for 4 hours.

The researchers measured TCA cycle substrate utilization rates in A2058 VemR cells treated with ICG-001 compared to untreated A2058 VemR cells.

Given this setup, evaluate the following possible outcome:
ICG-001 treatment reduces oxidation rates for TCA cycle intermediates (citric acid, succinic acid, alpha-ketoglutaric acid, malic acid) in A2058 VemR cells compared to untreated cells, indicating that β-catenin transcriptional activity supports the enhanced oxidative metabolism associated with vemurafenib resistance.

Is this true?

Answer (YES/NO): YES